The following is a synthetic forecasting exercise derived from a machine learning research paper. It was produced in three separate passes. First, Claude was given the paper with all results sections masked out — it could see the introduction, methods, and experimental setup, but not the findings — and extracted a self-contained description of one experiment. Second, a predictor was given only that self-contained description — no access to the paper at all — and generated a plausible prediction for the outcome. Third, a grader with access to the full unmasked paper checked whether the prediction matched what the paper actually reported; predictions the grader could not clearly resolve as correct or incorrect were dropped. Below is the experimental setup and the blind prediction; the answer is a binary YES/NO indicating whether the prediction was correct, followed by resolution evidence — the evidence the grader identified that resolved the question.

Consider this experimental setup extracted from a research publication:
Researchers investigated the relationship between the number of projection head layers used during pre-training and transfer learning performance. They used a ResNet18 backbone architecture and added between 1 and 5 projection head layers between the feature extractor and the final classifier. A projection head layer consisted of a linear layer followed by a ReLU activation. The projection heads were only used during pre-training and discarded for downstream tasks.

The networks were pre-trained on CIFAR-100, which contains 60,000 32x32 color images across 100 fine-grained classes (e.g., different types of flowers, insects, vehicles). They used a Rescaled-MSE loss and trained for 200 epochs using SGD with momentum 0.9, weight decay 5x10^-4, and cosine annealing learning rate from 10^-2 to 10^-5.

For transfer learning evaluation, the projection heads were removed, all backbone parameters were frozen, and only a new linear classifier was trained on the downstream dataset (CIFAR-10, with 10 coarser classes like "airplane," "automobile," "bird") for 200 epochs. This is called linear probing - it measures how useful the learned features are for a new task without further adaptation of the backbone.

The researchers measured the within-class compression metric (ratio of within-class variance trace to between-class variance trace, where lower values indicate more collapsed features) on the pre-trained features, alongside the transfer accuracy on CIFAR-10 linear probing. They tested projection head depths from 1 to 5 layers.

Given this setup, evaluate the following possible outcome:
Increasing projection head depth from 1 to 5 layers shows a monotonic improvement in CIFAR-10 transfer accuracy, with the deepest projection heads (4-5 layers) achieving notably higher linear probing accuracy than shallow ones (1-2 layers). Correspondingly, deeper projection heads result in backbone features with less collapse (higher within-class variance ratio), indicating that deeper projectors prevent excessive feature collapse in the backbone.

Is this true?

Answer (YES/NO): YES